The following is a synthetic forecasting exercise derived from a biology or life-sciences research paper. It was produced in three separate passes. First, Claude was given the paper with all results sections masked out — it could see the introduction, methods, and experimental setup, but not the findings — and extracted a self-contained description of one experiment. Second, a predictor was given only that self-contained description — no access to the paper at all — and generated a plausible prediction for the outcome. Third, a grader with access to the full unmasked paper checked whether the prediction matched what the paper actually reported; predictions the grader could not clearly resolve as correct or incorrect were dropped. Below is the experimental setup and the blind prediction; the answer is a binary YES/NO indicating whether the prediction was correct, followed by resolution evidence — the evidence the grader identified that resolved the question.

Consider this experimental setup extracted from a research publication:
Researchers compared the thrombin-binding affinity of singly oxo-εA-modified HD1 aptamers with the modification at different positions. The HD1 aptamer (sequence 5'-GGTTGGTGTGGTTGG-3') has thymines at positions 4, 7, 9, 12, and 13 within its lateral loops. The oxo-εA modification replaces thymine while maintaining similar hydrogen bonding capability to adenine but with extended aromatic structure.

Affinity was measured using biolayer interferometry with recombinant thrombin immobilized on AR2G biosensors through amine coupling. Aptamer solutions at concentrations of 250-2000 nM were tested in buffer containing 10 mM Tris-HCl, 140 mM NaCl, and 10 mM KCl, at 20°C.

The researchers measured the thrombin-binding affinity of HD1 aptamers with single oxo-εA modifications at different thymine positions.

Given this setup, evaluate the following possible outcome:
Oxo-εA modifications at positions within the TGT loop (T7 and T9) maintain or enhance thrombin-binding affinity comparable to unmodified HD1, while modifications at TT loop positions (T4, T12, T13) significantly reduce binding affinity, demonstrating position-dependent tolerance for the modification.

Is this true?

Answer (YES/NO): NO